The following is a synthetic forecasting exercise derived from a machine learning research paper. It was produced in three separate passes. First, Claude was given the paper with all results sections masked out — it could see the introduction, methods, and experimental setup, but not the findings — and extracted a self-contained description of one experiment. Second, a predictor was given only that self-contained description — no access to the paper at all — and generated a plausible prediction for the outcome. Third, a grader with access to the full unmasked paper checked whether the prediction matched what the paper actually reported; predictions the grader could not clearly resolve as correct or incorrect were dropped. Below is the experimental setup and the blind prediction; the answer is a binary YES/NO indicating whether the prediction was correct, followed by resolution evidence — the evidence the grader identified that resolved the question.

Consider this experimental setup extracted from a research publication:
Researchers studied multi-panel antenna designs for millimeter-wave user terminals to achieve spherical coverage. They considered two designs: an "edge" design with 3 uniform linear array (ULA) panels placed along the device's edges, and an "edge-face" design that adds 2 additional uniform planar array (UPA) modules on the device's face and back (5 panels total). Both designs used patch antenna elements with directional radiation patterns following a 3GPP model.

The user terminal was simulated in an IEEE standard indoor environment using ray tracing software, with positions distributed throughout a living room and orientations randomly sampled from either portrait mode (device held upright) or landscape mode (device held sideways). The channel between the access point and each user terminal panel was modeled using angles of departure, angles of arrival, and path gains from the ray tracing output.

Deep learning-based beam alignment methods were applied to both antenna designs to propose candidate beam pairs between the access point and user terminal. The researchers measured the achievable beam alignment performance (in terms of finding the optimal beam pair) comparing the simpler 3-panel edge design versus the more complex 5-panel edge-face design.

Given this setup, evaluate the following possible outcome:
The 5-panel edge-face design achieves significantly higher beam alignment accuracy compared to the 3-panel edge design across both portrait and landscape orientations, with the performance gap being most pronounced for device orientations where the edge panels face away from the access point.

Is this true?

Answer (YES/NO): NO